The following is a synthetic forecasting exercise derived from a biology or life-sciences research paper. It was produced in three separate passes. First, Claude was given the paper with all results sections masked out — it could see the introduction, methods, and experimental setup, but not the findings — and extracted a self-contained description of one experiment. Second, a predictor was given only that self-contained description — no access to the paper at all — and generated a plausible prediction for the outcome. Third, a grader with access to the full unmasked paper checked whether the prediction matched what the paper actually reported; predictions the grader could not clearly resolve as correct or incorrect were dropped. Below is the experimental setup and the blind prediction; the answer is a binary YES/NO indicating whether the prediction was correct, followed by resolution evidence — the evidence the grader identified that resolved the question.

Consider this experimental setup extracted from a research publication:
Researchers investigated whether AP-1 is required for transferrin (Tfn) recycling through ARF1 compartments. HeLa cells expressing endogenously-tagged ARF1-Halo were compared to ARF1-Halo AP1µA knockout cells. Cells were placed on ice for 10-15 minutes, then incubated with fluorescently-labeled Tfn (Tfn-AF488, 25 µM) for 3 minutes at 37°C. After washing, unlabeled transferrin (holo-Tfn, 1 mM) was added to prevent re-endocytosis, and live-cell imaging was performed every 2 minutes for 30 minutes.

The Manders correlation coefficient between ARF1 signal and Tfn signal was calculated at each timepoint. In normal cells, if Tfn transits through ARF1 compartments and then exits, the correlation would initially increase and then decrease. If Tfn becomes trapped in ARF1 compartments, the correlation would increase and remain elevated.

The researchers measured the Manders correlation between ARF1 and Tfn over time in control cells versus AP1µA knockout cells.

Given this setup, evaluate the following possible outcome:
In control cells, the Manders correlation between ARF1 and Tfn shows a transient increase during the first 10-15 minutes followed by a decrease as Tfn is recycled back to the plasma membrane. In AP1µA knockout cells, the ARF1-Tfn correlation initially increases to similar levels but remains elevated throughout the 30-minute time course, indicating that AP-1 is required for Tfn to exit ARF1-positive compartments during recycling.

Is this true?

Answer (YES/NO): NO